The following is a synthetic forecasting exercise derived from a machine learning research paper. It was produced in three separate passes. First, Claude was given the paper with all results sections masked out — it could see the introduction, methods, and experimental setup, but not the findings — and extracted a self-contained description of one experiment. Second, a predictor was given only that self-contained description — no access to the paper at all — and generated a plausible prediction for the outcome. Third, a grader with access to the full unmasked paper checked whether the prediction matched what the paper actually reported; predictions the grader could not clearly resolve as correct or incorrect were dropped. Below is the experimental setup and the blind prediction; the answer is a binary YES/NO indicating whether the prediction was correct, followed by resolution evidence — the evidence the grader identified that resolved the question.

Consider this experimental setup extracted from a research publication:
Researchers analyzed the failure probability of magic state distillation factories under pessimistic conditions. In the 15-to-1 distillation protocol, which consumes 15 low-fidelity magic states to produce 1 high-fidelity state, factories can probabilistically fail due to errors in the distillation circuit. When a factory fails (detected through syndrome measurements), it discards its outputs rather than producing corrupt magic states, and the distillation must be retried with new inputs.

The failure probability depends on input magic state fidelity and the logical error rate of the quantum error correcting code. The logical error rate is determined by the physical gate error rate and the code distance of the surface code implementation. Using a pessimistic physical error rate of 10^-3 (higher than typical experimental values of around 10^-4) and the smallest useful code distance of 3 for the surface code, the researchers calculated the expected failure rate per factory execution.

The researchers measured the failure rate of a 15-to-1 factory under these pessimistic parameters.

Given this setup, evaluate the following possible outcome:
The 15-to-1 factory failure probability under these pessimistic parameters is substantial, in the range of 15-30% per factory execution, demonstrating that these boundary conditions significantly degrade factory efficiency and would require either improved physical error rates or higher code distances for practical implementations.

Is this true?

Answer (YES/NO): NO